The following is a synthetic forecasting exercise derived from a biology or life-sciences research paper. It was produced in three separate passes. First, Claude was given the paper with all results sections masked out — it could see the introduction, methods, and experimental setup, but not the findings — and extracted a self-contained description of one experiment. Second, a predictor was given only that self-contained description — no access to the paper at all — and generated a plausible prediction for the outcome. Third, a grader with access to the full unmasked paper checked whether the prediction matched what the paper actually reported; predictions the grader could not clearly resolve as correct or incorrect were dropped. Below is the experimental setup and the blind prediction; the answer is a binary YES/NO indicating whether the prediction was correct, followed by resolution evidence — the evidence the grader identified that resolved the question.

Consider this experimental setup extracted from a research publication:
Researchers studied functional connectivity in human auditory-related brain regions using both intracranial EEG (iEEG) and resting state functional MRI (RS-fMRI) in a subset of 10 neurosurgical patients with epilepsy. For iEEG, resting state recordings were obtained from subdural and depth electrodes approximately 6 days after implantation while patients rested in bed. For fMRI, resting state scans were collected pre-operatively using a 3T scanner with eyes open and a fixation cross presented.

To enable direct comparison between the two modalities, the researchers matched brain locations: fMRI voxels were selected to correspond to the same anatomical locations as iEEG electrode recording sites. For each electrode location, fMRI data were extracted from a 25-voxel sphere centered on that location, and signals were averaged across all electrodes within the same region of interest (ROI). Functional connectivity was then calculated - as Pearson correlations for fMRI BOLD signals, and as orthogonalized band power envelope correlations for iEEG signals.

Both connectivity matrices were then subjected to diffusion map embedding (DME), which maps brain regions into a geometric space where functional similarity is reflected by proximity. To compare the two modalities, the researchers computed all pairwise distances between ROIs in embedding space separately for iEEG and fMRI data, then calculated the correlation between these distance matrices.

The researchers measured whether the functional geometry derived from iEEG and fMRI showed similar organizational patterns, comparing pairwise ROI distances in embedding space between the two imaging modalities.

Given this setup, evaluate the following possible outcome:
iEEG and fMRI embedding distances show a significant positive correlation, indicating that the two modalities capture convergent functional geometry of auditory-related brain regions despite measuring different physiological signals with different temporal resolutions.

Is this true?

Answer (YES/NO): YES